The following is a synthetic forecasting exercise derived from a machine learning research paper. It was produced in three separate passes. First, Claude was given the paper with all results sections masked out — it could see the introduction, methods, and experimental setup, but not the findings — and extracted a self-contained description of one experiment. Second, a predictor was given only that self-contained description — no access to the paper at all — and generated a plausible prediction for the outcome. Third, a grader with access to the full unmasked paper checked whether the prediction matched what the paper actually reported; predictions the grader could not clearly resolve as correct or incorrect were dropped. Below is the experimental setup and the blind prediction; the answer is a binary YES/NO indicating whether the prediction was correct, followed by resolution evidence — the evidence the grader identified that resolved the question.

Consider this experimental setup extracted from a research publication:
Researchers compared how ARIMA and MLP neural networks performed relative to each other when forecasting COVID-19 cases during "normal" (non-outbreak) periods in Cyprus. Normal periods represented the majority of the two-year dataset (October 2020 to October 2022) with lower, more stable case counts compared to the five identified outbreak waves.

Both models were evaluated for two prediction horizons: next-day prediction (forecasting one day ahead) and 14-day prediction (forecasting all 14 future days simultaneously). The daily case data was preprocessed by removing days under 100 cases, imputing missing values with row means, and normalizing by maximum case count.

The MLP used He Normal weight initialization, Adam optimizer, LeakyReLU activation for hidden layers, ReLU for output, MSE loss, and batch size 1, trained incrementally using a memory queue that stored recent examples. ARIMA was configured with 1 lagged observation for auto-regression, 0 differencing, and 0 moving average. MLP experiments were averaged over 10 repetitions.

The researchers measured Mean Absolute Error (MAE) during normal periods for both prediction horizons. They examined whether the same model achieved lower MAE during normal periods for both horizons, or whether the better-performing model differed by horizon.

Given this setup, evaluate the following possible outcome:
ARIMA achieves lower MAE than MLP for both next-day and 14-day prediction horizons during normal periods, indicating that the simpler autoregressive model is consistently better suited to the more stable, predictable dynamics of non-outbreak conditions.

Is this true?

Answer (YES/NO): YES